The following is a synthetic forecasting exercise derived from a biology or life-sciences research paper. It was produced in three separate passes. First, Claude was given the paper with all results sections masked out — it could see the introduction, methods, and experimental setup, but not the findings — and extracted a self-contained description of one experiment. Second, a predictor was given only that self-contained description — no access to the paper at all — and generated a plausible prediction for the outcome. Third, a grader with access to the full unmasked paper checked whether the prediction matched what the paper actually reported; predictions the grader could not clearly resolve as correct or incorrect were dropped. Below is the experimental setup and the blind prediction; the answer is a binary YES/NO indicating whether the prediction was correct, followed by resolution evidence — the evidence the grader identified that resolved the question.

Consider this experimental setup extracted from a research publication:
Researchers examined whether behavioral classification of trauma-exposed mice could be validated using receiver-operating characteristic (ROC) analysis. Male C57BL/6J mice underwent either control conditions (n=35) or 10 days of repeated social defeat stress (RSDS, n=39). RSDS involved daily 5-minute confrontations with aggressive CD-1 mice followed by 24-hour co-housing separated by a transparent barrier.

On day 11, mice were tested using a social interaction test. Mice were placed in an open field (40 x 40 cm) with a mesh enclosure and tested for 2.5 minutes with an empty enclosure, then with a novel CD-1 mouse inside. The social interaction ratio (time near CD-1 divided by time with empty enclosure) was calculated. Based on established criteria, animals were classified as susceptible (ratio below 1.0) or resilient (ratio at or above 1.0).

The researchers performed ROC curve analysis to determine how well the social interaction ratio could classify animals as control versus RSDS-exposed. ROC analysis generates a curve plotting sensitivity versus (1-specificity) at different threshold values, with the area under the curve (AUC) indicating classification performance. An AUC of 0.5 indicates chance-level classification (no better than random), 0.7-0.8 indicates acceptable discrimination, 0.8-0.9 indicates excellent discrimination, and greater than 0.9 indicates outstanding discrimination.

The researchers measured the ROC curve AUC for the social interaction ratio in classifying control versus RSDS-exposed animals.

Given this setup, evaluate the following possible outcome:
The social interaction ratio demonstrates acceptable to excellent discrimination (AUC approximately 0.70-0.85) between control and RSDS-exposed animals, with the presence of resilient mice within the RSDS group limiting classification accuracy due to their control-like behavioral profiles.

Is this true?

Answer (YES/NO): NO